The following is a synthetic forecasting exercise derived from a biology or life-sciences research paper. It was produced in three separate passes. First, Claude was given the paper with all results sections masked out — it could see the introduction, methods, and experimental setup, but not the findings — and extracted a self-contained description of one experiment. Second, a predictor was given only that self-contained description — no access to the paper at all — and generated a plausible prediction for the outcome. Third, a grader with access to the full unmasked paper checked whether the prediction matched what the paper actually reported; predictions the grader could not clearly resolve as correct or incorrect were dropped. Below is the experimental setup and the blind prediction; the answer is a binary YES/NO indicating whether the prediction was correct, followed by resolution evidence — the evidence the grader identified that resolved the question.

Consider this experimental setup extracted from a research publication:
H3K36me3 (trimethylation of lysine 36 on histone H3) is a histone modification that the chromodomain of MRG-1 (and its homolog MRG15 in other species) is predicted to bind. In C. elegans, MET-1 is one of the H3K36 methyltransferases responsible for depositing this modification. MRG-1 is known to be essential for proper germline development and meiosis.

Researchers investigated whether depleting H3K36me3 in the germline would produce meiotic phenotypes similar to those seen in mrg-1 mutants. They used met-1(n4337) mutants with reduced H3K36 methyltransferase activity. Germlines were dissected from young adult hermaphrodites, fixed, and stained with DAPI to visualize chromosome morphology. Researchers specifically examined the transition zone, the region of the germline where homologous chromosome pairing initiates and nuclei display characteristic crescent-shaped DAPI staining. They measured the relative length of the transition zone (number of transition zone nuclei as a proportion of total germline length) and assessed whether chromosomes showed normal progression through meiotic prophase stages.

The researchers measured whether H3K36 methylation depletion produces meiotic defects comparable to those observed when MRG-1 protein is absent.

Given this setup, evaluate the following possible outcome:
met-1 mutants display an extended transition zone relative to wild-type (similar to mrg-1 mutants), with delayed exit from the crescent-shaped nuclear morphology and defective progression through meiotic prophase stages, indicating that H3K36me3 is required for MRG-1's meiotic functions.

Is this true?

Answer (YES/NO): NO